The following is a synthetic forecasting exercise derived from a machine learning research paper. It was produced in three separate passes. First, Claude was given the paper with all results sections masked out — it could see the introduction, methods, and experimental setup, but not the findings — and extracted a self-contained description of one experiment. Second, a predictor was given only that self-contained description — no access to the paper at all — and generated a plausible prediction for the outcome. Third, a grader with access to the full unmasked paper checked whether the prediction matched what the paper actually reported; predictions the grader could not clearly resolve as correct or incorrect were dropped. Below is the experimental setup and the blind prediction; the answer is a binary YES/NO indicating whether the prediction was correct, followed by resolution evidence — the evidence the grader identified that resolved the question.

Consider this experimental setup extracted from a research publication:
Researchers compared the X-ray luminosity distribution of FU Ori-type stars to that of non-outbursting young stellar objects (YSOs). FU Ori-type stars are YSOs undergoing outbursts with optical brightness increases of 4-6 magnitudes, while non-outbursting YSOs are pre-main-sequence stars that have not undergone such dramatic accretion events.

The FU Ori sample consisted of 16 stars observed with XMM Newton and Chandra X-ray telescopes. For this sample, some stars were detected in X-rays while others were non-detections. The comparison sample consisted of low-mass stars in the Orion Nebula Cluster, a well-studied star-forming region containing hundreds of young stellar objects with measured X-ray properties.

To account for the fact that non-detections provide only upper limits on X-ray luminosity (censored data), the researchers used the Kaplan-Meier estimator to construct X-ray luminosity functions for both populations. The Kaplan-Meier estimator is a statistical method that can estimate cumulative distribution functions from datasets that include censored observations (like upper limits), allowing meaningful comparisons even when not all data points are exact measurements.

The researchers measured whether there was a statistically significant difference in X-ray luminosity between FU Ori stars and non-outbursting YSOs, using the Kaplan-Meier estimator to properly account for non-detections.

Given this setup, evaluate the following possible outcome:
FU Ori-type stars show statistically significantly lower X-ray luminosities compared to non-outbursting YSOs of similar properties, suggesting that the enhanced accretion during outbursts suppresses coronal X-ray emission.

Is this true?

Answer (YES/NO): NO